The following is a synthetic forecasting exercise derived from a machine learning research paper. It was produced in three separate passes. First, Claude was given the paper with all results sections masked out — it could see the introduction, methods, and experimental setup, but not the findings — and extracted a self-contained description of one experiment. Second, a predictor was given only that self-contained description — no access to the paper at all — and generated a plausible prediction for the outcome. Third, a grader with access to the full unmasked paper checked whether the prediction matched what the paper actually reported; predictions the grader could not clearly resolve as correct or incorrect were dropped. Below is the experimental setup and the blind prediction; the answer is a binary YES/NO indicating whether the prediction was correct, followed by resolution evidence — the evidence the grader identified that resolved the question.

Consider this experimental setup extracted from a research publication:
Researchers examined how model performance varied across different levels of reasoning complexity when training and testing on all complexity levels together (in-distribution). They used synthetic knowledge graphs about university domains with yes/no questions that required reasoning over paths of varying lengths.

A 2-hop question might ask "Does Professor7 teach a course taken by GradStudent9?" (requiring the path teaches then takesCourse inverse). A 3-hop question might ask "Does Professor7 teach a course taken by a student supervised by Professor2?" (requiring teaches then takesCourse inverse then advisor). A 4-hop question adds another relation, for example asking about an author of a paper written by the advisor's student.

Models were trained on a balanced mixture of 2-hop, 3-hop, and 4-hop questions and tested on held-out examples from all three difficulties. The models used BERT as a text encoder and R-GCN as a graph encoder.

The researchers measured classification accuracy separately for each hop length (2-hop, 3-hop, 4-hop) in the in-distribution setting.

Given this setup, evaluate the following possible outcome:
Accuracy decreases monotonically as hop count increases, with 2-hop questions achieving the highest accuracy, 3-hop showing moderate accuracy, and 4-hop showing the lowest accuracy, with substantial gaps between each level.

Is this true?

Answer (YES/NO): YES